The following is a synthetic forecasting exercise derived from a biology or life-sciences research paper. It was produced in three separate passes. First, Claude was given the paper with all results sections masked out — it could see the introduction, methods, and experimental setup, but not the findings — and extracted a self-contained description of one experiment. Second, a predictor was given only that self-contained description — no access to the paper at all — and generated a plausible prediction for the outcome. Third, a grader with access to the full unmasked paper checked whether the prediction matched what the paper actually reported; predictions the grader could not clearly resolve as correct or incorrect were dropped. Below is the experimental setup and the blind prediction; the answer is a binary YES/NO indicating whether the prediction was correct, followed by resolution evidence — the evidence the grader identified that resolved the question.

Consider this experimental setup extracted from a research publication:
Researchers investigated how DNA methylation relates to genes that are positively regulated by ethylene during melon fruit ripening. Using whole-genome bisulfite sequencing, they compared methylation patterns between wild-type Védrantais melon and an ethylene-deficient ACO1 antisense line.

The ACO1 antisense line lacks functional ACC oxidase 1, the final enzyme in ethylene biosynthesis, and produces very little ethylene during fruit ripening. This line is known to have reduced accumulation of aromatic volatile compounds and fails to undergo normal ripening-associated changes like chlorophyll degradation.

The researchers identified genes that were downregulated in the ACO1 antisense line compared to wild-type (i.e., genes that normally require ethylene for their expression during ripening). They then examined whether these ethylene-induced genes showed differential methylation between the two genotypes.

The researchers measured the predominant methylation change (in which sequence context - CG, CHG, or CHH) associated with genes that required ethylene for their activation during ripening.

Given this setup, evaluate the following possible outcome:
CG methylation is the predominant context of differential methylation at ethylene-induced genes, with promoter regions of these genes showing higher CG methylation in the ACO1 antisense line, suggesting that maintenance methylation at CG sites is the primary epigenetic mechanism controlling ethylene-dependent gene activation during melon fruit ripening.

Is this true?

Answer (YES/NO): YES